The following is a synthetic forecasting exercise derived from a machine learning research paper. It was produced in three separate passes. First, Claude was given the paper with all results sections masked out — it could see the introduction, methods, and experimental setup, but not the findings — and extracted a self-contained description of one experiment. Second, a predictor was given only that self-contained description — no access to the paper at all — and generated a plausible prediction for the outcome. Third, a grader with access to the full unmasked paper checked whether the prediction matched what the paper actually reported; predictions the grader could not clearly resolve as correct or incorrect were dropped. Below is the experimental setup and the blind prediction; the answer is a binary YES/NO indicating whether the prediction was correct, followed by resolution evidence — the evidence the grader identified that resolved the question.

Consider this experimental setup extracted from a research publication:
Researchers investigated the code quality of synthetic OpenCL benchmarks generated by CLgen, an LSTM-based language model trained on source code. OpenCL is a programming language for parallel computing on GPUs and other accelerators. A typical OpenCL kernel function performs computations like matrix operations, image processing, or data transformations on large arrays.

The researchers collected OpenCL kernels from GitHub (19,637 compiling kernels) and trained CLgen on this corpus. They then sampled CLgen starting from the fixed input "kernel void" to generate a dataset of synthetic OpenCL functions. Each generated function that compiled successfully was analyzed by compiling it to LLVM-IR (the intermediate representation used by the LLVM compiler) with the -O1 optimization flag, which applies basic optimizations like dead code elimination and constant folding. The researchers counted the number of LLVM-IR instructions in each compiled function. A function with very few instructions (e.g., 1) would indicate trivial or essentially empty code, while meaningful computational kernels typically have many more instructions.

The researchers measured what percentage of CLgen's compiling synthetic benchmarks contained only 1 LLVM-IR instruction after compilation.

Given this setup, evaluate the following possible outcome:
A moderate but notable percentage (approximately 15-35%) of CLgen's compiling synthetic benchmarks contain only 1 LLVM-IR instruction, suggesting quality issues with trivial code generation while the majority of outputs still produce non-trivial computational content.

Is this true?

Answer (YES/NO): NO